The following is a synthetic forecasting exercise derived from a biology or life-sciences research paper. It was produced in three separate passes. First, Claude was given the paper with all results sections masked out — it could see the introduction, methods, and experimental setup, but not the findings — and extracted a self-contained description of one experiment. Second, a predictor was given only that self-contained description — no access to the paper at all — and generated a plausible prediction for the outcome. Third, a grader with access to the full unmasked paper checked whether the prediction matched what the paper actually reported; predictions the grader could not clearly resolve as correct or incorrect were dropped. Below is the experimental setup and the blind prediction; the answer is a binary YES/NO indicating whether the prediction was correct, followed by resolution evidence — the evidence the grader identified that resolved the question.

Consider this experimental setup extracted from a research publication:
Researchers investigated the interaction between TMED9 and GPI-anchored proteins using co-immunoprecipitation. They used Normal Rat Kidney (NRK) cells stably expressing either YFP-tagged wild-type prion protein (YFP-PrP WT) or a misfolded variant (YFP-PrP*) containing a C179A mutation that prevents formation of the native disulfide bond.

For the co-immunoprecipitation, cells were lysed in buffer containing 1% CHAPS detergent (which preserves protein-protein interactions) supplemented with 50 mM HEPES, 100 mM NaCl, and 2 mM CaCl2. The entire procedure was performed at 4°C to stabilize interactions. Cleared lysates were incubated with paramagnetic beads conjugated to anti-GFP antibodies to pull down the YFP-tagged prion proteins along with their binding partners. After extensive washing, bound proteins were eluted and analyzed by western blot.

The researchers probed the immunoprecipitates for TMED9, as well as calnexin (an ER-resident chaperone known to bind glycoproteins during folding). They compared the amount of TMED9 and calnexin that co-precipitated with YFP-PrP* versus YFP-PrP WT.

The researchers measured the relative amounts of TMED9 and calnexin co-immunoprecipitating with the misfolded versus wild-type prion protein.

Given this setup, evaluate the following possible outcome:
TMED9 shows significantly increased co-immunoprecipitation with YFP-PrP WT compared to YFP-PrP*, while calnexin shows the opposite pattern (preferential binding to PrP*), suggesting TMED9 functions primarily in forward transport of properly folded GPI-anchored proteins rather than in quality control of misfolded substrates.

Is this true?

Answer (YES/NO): NO